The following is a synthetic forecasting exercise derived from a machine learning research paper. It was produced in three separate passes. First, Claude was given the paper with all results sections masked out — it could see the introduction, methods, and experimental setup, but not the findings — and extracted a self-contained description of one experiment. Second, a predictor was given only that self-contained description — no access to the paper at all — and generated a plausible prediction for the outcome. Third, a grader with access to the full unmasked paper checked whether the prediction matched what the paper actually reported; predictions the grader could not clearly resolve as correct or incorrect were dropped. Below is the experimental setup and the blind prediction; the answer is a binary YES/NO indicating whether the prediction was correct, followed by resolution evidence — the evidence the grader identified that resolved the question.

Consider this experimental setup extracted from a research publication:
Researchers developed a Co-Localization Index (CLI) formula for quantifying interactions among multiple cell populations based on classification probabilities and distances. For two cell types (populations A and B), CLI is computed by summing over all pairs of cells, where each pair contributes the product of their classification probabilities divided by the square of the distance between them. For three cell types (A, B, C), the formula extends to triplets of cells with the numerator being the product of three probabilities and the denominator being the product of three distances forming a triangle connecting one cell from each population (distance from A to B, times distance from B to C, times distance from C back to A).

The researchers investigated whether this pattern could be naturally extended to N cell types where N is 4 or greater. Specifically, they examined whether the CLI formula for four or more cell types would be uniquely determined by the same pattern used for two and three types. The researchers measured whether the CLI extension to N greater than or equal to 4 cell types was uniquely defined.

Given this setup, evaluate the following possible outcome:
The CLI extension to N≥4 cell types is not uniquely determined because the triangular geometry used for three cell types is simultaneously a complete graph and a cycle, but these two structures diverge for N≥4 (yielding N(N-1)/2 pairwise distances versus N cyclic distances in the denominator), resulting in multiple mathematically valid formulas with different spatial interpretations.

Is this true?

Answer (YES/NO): YES